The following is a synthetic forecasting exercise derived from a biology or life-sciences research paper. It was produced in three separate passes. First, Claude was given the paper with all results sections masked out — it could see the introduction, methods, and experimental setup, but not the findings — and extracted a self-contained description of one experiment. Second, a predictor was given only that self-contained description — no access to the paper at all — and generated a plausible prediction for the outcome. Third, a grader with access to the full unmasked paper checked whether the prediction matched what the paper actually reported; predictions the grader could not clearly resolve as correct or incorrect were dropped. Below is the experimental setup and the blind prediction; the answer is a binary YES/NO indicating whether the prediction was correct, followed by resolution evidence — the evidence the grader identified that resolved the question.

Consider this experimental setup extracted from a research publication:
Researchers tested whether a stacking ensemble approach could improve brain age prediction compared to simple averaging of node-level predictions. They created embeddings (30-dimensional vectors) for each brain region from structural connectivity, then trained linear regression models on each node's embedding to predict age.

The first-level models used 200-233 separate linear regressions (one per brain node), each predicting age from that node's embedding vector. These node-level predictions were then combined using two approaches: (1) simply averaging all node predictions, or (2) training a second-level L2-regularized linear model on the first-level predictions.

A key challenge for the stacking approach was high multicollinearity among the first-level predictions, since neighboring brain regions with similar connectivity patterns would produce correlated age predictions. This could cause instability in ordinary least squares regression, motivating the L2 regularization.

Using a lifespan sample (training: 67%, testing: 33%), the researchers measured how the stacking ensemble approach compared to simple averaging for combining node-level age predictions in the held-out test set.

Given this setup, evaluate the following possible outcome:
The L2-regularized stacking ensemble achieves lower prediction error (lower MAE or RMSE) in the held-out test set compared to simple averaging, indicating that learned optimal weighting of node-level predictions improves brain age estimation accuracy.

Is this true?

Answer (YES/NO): NO